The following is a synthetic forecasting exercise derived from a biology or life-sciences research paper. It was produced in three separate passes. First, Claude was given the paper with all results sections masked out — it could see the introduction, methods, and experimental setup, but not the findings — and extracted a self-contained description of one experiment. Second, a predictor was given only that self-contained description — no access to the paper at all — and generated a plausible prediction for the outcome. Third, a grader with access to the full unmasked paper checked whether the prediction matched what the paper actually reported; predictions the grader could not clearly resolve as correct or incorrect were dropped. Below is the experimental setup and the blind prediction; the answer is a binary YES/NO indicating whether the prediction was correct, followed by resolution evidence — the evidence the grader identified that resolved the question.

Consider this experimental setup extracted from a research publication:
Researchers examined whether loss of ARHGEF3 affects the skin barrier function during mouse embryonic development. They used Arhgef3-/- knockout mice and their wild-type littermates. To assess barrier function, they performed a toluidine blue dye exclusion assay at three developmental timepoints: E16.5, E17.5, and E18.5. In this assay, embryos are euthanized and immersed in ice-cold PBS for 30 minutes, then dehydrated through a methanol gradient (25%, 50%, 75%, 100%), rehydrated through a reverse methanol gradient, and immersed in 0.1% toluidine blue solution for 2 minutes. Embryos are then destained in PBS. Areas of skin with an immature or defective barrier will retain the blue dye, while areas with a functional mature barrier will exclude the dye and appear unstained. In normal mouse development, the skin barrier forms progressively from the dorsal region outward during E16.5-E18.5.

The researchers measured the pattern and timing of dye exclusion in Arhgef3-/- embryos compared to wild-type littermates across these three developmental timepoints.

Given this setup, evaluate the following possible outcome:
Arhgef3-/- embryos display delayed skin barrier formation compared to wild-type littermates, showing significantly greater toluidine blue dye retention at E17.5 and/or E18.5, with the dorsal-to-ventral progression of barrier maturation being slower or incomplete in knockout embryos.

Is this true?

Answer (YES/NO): NO